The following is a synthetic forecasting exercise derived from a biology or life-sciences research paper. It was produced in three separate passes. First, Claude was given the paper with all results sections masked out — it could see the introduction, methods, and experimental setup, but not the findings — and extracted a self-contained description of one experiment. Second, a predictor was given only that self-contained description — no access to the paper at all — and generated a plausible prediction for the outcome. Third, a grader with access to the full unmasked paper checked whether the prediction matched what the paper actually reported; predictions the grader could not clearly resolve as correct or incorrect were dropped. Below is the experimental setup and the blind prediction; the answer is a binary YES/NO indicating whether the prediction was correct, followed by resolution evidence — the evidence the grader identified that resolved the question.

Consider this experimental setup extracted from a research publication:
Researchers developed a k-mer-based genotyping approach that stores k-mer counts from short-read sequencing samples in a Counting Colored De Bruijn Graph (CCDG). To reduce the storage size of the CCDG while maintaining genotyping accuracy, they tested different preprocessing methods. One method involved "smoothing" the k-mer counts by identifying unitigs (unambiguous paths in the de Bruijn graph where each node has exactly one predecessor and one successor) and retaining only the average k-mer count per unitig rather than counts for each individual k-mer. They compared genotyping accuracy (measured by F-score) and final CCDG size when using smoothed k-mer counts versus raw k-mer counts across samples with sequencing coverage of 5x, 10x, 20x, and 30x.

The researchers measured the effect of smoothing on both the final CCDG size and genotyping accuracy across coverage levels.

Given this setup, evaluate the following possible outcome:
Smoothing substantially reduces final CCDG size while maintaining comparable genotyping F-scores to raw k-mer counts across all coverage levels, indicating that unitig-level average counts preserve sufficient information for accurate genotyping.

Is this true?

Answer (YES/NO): NO